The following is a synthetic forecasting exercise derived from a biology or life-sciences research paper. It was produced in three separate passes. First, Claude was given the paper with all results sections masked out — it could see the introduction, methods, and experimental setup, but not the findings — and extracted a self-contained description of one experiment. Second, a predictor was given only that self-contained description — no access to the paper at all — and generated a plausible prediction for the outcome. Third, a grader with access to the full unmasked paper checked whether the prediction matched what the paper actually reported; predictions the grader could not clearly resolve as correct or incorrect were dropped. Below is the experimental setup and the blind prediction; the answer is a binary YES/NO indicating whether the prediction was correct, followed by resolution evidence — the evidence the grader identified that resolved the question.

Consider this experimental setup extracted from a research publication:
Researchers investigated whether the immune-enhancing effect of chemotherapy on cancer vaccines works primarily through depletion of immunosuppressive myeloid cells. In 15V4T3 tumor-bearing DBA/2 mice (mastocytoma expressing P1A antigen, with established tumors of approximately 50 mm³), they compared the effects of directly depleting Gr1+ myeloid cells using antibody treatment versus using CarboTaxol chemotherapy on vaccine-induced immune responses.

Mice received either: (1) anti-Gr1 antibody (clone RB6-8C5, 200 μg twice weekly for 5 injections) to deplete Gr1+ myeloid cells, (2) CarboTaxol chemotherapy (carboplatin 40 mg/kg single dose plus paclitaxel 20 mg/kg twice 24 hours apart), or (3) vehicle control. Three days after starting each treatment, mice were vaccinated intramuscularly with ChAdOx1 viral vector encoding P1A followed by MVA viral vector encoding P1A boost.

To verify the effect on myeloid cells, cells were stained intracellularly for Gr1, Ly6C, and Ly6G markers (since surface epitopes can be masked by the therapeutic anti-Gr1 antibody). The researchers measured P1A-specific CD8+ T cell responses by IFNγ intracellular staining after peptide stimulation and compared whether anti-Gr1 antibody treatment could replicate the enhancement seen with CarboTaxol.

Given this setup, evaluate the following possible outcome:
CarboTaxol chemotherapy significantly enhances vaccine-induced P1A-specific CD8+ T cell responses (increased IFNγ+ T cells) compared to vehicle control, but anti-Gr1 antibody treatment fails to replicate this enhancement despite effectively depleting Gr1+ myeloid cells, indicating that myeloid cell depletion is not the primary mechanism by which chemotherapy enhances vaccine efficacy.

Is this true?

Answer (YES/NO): YES